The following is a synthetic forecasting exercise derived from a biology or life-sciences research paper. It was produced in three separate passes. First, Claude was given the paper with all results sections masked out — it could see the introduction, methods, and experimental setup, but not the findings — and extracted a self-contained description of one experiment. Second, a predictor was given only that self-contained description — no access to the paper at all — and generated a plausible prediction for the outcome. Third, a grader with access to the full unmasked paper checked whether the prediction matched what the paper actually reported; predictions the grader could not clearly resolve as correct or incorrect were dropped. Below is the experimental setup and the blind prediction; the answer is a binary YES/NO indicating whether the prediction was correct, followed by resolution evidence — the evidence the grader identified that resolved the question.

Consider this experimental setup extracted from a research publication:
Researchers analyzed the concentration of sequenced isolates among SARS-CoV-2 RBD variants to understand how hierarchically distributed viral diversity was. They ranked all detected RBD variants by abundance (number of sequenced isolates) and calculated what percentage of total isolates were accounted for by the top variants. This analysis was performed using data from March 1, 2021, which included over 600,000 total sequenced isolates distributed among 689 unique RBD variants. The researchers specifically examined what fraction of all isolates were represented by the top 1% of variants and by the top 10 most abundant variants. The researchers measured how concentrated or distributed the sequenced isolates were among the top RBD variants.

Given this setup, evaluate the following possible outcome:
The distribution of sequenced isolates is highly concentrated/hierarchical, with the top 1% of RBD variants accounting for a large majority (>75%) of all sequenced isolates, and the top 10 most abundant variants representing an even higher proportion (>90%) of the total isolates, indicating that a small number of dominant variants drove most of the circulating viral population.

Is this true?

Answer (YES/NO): YES